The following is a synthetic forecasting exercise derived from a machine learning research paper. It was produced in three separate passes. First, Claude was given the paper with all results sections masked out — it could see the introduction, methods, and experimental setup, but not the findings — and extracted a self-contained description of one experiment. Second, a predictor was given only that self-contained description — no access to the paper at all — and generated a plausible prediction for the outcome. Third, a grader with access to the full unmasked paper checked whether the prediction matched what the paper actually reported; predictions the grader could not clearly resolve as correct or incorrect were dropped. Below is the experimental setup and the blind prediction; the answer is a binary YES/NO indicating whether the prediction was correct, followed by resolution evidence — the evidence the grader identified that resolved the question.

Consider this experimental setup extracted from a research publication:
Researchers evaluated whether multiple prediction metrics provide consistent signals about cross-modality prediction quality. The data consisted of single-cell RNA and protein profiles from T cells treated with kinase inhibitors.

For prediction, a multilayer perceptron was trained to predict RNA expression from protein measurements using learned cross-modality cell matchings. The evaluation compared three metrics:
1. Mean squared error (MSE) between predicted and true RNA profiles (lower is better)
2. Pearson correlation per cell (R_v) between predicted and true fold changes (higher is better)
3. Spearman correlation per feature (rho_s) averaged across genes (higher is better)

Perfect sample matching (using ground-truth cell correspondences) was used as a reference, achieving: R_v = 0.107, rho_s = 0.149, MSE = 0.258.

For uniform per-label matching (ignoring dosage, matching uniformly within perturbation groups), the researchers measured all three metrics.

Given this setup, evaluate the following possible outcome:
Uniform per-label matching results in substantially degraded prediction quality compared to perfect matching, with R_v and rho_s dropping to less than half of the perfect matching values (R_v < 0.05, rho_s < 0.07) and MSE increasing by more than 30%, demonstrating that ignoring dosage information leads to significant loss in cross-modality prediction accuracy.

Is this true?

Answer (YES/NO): NO